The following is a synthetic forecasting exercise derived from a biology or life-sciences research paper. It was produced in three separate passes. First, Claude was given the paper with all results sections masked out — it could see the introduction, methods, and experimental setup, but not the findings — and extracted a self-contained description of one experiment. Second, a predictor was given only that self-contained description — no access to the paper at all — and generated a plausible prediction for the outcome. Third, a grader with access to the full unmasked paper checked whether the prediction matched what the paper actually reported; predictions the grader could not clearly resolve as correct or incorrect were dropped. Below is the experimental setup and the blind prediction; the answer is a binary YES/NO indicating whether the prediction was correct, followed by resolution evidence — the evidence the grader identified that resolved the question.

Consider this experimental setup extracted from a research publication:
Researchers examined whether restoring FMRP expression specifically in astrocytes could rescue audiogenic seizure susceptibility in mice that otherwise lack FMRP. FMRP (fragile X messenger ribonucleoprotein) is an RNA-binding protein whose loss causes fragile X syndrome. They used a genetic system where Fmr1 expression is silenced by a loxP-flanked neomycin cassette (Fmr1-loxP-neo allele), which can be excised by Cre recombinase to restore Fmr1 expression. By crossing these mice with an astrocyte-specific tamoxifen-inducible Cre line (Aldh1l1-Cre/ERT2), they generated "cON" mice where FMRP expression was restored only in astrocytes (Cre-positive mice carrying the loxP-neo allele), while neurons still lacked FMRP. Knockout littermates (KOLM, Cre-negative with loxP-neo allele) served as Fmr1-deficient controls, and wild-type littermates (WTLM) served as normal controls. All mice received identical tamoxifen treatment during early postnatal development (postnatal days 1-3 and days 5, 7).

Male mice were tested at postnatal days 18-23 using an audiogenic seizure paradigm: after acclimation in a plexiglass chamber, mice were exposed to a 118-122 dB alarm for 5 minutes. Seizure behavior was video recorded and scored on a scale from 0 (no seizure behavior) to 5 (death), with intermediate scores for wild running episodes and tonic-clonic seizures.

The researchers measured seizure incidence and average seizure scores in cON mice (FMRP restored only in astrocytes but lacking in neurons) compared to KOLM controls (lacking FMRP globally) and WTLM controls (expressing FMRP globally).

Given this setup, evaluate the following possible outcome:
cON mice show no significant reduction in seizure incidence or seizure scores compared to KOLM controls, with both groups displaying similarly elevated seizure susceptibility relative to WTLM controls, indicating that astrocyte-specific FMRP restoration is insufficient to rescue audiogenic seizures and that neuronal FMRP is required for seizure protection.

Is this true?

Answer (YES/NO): YES